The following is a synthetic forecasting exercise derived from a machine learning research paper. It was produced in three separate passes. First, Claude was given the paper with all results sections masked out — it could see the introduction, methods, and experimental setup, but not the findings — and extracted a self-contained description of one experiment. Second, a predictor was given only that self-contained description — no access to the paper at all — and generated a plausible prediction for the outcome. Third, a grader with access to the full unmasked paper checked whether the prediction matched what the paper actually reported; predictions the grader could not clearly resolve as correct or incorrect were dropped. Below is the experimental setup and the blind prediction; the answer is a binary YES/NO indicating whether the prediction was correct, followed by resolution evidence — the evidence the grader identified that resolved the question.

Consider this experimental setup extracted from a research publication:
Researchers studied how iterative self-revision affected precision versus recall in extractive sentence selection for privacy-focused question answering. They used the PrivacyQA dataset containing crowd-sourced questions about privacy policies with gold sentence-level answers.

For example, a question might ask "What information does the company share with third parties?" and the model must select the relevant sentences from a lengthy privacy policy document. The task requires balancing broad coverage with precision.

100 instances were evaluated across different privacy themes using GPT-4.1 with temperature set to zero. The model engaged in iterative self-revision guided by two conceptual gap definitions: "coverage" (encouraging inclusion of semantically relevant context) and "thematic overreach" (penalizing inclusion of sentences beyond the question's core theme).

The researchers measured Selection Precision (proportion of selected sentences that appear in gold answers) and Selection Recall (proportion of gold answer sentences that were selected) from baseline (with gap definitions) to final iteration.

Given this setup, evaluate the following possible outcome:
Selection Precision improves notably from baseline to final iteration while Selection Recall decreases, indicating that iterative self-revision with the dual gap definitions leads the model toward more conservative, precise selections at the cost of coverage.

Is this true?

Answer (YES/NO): NO